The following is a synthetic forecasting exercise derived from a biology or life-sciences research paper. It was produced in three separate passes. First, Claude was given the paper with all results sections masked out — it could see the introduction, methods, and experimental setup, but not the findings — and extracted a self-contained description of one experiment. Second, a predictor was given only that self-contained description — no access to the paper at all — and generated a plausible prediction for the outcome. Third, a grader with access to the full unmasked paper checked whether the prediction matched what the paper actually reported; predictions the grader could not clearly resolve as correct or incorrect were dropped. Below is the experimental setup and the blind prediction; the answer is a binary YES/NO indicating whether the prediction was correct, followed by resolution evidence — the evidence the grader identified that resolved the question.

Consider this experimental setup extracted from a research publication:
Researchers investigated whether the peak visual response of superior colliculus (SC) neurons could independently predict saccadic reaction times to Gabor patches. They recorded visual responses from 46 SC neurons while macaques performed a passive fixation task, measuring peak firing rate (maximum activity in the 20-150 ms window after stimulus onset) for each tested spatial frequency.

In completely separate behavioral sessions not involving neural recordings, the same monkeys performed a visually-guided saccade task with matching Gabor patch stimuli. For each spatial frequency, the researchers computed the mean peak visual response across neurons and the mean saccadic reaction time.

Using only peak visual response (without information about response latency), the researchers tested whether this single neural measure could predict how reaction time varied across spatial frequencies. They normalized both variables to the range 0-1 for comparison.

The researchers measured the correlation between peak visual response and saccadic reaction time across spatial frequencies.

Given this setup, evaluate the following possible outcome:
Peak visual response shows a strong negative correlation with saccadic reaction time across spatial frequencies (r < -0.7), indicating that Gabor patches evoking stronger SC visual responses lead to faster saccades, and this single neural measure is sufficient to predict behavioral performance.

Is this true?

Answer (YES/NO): YES